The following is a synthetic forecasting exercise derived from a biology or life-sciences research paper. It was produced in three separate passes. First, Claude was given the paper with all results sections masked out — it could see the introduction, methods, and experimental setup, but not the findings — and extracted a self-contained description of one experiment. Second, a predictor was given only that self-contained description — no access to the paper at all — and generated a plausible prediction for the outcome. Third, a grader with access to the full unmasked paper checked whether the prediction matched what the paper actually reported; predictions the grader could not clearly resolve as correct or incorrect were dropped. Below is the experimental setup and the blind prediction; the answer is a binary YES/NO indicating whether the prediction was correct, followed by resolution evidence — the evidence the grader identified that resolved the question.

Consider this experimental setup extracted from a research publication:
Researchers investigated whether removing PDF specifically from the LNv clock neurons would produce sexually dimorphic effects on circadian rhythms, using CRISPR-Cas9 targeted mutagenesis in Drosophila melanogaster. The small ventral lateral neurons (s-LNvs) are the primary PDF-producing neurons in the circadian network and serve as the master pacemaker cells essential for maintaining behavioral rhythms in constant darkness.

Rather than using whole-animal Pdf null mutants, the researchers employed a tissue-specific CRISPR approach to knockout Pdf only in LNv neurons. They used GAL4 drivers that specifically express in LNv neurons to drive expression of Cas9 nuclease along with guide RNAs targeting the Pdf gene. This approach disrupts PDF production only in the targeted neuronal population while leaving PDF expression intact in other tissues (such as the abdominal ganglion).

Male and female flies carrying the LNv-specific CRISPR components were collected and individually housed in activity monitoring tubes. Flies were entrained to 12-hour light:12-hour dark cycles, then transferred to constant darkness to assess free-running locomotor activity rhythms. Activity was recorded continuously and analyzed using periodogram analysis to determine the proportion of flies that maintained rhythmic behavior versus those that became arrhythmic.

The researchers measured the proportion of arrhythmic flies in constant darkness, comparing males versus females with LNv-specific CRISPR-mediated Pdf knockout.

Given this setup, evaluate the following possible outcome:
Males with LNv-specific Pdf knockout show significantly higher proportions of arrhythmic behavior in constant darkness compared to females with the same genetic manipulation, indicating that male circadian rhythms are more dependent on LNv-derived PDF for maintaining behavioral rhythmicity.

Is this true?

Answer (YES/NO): YES